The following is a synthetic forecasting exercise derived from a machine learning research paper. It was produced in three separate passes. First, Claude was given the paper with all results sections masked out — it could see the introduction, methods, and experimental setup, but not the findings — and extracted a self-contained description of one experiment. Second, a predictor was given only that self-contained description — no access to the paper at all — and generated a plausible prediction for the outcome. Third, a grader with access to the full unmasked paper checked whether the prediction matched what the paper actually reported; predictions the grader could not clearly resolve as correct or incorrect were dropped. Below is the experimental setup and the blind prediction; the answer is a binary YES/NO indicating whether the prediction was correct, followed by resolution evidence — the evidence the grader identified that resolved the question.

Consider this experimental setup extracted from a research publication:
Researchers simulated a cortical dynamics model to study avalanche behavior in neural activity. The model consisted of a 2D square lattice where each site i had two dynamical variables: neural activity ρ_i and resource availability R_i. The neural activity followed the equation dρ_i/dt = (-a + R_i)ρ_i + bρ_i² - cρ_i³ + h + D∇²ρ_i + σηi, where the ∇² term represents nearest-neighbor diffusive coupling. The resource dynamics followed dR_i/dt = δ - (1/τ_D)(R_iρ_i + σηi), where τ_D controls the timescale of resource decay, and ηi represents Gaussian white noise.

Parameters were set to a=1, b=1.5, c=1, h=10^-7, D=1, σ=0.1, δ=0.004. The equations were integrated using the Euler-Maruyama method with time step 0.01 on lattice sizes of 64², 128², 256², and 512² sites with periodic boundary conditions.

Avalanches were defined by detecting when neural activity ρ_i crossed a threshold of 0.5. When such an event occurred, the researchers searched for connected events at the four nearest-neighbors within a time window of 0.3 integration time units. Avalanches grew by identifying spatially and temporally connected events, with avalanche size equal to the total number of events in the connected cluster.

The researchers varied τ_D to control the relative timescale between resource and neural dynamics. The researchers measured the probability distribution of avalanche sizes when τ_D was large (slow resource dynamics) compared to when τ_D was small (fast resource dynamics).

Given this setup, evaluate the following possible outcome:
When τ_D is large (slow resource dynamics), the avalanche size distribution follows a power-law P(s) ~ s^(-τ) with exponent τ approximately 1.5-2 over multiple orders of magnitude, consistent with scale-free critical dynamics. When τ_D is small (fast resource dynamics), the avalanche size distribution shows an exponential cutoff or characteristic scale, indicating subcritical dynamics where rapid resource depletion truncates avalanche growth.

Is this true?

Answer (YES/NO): NO